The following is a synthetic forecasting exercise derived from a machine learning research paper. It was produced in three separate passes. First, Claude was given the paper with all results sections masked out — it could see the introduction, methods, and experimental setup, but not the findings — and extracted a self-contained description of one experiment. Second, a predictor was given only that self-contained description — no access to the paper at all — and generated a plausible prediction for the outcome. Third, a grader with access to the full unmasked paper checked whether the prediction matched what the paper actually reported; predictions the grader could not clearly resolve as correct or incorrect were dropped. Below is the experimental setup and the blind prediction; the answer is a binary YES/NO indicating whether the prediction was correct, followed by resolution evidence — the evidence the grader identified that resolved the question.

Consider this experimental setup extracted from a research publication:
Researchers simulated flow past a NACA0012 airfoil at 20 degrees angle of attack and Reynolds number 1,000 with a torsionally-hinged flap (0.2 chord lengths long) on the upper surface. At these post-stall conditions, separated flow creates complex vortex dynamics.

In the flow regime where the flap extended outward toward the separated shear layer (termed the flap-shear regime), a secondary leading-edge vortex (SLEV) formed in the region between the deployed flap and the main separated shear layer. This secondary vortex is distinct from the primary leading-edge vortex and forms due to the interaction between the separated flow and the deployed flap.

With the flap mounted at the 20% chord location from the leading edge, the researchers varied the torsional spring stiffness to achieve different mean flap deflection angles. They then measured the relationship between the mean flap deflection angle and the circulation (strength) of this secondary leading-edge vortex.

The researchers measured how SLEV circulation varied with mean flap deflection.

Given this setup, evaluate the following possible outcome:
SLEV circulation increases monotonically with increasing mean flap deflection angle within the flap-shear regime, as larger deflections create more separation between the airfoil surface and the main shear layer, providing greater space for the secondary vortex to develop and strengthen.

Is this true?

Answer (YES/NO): NO